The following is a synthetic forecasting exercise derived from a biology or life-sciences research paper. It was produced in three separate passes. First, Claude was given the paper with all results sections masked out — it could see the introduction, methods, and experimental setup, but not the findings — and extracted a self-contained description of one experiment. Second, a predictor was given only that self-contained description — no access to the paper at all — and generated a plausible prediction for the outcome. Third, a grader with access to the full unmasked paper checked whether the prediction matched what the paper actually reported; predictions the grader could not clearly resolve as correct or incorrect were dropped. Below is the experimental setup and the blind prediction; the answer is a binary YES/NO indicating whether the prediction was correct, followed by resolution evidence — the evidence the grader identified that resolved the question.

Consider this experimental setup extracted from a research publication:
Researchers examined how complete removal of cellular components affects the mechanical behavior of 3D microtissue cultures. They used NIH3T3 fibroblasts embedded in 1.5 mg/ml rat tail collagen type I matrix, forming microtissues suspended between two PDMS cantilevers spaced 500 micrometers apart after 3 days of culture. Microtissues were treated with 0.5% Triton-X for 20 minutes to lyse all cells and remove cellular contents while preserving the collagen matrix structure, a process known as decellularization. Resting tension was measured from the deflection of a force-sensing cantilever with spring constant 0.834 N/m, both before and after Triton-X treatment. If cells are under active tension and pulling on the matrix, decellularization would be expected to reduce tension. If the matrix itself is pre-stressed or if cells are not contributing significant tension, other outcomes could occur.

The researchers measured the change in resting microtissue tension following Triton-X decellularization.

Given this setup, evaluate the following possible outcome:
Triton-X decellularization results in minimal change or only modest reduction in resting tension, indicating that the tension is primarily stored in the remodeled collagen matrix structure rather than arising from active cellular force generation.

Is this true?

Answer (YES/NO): NO